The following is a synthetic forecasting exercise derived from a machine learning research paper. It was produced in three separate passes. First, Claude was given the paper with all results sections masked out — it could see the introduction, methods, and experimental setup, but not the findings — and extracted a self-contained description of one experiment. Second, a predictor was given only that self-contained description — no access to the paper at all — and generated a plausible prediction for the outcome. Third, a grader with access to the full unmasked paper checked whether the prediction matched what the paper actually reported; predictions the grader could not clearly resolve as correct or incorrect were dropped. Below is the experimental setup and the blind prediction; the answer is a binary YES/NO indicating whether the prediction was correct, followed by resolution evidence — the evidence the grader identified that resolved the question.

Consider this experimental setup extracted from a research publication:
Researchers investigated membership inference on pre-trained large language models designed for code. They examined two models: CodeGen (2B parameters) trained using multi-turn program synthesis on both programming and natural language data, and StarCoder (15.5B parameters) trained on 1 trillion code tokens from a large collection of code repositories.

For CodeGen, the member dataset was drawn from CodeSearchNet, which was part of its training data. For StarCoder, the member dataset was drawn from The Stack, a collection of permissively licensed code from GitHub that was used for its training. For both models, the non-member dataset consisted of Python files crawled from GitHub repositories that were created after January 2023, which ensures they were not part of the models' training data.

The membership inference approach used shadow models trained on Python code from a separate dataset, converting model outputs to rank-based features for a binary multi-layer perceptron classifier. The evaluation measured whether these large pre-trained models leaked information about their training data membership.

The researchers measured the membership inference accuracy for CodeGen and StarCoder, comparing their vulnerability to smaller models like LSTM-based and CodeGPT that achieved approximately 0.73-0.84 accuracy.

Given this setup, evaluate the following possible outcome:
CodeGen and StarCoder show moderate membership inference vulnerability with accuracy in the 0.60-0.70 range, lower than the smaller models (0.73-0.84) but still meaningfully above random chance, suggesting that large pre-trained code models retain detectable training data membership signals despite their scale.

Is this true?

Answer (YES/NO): NO